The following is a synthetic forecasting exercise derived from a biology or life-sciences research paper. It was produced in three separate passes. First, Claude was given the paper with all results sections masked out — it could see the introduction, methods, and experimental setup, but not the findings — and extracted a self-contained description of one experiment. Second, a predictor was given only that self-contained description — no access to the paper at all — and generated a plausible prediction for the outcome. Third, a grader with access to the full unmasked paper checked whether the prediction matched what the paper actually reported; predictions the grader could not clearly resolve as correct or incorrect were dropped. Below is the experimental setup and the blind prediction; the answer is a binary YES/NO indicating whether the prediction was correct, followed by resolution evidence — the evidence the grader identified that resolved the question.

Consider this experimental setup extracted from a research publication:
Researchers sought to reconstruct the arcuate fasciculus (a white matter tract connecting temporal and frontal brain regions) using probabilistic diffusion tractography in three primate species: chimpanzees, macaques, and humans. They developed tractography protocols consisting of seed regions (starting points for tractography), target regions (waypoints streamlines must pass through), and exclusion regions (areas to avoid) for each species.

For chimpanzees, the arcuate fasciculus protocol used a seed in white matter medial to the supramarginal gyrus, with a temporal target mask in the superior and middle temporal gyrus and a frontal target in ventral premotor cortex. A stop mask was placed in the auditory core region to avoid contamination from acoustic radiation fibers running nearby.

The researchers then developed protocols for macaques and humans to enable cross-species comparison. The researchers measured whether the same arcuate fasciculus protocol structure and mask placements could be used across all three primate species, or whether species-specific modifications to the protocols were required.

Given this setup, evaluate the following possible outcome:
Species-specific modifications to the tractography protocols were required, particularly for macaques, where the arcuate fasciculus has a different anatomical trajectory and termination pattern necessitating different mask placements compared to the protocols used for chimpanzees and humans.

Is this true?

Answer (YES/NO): YES